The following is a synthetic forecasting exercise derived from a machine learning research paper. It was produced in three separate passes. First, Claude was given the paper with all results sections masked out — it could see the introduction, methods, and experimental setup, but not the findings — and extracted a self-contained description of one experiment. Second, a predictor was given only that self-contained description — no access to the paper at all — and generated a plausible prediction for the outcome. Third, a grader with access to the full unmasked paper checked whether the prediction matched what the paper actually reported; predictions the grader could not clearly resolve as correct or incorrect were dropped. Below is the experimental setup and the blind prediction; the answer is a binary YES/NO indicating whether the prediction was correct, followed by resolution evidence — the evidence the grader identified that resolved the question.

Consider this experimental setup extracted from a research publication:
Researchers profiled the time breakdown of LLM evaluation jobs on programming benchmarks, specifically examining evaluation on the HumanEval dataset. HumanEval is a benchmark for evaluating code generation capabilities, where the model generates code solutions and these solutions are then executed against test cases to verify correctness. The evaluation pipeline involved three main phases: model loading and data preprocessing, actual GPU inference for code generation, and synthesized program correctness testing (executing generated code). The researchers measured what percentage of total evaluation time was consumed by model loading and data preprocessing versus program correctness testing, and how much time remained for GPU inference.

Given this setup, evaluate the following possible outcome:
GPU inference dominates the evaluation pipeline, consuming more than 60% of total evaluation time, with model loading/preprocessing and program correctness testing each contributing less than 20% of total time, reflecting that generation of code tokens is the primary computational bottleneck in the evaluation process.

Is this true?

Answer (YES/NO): NO